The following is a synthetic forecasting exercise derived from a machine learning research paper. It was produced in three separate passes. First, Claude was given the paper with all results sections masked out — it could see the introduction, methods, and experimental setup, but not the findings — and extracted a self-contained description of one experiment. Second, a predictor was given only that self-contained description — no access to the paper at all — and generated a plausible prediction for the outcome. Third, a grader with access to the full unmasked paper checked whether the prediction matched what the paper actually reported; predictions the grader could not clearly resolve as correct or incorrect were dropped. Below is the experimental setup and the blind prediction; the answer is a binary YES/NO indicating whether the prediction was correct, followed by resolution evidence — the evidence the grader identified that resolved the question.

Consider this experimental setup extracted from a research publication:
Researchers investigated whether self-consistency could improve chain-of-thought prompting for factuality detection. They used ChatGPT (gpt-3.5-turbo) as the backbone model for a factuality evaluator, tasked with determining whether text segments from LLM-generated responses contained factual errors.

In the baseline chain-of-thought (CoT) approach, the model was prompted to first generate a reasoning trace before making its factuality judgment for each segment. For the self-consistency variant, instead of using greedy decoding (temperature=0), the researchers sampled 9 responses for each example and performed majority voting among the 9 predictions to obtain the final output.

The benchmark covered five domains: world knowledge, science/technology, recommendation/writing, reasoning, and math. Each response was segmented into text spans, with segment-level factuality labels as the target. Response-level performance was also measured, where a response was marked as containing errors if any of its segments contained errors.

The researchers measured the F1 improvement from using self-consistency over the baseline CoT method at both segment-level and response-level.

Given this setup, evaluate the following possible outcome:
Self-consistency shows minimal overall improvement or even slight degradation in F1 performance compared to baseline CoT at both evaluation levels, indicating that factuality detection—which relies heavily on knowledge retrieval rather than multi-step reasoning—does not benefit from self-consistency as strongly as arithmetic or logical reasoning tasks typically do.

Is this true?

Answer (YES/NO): NO